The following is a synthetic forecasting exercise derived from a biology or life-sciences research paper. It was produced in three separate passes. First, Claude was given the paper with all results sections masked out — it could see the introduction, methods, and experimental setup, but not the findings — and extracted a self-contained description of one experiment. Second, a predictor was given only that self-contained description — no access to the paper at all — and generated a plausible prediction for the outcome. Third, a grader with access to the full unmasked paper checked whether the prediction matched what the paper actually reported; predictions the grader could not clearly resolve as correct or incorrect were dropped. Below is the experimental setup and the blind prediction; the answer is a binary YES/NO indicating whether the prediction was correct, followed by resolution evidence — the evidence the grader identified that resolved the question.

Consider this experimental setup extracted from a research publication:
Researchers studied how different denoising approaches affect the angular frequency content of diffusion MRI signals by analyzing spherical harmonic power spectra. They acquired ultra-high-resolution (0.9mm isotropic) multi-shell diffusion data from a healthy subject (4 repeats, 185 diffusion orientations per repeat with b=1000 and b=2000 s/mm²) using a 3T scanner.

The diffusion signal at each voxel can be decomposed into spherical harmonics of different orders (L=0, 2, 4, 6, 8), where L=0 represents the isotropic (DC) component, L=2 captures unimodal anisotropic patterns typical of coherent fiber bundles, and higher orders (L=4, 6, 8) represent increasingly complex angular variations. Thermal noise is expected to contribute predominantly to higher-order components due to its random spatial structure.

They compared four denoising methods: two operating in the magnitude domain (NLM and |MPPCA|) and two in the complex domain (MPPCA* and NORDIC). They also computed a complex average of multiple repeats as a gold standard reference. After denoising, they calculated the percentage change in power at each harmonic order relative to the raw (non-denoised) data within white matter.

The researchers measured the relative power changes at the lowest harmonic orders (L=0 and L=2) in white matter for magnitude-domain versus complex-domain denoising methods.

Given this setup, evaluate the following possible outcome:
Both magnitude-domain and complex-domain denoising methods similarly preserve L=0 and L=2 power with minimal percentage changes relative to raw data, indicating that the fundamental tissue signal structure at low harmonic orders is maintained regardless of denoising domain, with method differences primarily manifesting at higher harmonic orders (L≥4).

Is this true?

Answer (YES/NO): NO